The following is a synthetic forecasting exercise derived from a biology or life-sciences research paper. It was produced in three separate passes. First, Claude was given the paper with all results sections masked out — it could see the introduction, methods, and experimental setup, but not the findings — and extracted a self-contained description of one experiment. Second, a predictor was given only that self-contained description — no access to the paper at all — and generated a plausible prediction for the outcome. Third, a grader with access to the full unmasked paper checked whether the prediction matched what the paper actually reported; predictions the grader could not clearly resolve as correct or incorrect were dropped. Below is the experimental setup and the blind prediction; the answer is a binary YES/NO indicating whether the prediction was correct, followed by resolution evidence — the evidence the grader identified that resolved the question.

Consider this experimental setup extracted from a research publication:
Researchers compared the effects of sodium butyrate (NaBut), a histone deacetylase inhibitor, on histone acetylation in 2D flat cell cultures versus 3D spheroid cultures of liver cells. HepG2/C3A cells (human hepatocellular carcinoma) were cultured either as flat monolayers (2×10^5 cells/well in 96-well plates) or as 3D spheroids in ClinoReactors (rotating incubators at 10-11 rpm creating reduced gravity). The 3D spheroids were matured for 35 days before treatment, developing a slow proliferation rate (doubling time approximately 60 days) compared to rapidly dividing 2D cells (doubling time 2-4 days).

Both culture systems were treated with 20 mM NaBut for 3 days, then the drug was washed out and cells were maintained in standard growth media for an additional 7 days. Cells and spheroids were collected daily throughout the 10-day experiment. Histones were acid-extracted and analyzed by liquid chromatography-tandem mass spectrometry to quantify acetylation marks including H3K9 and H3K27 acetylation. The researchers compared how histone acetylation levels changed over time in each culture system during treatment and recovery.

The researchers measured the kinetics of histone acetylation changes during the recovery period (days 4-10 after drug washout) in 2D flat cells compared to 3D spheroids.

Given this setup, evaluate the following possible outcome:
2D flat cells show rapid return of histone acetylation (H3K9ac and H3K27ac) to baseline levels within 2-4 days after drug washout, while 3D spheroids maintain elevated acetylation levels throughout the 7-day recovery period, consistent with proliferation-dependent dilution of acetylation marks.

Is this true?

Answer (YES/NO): NO